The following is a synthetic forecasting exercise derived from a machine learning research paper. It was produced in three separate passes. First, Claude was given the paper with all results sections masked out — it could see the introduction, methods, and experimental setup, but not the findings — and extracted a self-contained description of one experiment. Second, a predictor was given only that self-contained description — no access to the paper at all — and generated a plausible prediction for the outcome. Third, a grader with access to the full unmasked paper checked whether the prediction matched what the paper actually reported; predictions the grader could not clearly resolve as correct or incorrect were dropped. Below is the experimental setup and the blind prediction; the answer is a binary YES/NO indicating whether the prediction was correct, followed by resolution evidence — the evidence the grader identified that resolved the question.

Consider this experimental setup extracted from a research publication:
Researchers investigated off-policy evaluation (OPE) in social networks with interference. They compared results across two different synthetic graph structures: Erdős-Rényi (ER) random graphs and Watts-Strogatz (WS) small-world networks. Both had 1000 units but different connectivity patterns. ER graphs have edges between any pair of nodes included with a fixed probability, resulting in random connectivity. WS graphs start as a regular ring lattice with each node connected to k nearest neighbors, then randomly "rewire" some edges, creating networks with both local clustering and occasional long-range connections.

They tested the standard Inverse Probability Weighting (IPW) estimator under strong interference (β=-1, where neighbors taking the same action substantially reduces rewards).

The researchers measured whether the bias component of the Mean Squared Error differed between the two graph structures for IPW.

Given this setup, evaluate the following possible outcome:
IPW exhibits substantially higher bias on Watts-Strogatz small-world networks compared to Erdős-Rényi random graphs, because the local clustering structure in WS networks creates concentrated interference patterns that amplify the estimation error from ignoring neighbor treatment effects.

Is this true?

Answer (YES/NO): NO